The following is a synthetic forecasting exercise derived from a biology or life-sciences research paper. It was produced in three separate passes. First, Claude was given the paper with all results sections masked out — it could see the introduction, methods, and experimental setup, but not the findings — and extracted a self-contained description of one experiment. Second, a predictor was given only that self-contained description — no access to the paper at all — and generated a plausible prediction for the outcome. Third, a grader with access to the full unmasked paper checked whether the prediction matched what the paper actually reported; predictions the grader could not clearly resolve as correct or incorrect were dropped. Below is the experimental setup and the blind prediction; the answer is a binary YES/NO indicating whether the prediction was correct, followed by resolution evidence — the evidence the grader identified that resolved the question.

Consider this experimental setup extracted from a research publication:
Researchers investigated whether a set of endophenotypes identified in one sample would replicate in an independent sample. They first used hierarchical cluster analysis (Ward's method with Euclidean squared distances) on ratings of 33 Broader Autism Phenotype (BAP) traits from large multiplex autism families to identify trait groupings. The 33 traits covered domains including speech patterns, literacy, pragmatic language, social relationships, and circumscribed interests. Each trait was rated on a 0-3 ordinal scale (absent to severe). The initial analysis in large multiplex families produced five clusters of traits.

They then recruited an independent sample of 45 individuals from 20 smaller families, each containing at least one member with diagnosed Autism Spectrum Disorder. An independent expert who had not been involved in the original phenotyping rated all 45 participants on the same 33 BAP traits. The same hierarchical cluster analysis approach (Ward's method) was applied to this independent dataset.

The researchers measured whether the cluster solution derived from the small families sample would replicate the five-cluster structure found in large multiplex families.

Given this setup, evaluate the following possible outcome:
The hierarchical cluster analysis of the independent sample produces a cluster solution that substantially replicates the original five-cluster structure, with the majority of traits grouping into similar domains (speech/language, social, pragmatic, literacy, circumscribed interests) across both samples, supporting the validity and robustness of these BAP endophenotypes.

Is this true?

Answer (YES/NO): NO